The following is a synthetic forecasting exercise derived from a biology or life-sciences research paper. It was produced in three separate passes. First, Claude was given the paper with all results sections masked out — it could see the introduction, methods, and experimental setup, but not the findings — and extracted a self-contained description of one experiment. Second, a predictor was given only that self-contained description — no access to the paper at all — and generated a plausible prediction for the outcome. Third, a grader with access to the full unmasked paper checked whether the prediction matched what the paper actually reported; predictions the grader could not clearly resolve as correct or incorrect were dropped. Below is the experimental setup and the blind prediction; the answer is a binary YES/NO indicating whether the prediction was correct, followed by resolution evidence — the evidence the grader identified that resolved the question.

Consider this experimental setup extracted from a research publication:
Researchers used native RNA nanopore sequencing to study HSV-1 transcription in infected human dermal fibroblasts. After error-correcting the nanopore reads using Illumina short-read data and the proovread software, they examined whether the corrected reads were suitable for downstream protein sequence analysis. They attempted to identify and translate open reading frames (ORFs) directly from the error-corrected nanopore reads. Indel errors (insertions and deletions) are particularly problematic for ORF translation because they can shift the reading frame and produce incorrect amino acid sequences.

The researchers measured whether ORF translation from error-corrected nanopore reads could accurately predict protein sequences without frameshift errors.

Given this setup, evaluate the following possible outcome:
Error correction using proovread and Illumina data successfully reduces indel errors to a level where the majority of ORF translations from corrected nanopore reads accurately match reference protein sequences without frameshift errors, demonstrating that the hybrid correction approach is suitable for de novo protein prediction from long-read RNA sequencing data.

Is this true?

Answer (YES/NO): NO